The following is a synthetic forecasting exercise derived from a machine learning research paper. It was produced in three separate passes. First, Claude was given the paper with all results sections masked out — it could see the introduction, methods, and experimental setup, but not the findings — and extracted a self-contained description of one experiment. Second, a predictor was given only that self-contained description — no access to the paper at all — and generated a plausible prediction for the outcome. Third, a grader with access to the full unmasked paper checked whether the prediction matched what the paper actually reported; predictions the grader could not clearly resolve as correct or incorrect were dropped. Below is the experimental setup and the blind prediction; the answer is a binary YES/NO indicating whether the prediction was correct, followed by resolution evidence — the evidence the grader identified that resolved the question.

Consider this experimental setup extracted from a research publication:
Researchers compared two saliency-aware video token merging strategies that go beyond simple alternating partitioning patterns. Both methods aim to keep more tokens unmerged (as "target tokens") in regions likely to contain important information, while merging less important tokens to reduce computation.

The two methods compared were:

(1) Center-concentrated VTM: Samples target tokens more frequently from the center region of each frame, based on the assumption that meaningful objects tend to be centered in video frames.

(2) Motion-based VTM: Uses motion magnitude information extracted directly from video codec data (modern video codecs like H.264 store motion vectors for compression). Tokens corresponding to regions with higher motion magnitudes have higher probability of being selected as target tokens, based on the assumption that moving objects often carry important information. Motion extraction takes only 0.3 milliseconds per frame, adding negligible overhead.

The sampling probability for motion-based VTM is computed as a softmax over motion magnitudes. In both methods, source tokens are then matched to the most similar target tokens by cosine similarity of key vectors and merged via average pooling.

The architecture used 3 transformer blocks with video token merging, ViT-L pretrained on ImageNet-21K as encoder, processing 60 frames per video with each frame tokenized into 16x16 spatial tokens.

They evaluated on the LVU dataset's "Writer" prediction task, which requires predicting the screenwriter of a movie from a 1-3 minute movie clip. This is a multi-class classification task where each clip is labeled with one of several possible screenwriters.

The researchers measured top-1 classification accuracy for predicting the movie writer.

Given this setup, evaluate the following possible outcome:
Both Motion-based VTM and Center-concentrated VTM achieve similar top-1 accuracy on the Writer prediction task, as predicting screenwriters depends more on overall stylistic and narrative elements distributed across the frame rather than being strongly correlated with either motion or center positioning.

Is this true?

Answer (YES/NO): NO